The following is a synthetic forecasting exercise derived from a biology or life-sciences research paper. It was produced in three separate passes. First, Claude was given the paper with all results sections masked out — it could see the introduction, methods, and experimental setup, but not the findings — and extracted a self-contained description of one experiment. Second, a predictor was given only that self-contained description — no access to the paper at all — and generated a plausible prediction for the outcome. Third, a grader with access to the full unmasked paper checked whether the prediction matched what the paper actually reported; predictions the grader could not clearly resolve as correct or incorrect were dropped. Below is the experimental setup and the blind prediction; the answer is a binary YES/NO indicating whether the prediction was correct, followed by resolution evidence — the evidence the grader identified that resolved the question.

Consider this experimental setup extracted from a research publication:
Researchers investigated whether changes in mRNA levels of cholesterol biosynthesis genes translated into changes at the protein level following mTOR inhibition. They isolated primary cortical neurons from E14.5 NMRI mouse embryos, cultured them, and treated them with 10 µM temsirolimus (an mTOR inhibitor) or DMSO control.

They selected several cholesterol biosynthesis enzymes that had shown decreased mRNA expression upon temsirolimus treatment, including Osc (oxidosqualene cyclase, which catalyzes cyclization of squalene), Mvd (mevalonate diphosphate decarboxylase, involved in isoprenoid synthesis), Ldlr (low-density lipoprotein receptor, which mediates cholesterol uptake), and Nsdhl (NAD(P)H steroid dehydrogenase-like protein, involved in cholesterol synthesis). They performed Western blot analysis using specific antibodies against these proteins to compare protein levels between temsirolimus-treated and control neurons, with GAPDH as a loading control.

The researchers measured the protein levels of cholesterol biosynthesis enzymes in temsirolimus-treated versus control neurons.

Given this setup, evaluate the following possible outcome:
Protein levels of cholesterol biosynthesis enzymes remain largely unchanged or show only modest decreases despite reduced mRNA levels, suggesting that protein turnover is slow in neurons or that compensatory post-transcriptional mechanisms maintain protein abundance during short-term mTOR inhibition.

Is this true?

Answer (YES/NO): NO